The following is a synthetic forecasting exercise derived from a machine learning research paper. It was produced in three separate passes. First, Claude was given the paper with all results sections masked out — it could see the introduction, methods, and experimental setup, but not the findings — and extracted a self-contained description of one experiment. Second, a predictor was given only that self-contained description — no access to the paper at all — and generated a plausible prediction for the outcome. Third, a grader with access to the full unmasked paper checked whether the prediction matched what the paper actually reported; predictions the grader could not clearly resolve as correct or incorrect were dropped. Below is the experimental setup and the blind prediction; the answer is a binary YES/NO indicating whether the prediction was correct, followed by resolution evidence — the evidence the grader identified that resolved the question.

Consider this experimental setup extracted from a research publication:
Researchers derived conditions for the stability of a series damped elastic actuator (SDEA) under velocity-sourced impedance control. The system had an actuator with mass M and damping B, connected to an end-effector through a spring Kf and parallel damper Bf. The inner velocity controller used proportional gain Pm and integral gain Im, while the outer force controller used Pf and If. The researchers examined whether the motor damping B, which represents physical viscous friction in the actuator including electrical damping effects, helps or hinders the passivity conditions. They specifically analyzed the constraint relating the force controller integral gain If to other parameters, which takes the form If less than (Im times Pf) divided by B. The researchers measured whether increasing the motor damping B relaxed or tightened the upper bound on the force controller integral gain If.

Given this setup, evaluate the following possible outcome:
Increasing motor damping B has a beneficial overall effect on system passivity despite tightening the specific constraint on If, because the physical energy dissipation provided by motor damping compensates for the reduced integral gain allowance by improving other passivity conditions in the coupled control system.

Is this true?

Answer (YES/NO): NO